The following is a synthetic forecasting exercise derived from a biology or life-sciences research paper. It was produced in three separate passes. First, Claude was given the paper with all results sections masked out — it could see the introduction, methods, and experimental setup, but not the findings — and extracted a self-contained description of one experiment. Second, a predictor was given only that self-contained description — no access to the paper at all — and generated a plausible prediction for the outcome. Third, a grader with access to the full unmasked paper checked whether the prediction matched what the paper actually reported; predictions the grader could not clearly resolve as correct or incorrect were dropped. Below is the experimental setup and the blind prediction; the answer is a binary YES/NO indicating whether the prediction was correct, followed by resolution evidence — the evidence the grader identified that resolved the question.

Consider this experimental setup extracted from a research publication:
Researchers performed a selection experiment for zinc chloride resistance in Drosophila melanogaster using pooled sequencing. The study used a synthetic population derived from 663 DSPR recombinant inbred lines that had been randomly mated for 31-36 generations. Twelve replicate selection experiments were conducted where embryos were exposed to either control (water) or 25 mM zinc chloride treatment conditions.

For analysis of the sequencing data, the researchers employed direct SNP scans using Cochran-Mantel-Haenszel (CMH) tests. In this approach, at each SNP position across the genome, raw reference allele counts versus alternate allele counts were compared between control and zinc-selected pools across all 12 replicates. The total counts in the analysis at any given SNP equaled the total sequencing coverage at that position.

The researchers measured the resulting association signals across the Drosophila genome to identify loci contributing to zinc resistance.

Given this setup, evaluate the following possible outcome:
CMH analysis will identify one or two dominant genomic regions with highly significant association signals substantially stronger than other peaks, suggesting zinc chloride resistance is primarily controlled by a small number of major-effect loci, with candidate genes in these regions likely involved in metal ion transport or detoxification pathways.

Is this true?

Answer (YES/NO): NO